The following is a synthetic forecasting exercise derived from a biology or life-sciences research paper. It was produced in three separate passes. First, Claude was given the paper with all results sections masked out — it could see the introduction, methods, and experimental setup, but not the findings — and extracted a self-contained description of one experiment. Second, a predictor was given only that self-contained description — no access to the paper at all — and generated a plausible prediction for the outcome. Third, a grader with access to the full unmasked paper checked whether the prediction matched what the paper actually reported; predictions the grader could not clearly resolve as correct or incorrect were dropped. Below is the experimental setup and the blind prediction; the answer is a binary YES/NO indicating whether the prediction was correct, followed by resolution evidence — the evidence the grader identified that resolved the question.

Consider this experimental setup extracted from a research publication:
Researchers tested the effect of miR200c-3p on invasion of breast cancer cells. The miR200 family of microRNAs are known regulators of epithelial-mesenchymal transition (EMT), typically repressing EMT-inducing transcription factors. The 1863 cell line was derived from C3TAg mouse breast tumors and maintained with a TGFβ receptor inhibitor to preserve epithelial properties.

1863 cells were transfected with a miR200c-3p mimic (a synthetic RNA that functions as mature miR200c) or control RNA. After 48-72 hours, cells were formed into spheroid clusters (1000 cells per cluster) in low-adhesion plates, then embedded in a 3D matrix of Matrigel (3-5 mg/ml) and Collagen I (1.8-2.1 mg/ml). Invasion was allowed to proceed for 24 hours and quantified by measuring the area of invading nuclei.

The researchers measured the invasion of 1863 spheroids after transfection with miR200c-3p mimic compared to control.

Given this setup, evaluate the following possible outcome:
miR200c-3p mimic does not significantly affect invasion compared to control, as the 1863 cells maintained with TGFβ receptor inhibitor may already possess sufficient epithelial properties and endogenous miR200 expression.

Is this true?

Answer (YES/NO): NO